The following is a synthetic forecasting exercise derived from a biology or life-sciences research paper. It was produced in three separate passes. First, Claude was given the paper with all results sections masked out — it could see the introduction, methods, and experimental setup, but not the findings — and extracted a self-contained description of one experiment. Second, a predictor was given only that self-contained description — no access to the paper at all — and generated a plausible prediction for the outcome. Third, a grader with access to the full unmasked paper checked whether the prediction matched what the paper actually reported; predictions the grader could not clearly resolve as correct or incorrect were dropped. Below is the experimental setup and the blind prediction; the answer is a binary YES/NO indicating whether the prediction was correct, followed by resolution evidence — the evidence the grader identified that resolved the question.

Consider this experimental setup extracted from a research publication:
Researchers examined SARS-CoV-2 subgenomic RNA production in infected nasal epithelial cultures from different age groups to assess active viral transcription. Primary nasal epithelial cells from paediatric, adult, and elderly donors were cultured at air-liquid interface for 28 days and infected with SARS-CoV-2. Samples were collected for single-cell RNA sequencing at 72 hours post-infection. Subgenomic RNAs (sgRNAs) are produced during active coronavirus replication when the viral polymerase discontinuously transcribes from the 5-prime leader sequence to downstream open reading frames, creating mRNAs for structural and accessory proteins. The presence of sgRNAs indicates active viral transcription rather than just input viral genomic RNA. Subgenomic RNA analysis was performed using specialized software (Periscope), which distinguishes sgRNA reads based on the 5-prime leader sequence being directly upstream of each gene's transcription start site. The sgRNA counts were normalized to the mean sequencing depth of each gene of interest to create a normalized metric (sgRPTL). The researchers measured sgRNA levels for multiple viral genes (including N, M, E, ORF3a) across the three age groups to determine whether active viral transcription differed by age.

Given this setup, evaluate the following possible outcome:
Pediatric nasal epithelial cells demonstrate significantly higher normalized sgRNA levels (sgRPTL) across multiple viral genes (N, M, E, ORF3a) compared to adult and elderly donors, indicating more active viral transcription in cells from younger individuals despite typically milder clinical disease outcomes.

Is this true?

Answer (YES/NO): NO